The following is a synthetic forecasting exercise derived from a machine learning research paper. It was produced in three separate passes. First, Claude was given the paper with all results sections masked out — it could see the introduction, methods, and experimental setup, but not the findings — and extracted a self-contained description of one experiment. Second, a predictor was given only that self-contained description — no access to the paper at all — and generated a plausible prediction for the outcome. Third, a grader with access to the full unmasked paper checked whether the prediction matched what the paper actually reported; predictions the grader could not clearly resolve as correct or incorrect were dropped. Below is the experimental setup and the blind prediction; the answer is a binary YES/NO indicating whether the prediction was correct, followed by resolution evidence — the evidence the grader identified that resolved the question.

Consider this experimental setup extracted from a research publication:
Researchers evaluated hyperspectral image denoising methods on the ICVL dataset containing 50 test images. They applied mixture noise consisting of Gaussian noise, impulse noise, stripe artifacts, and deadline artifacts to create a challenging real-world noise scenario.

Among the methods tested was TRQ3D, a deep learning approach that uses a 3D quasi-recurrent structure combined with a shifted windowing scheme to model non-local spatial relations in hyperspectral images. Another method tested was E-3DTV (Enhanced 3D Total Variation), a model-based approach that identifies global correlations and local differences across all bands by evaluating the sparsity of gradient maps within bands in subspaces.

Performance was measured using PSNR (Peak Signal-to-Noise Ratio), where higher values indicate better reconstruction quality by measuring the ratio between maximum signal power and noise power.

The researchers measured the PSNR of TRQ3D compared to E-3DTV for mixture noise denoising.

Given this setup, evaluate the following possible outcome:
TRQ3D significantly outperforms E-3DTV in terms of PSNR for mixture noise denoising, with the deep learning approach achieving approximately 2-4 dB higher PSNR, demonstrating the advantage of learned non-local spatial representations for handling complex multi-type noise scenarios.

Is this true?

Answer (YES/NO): NO